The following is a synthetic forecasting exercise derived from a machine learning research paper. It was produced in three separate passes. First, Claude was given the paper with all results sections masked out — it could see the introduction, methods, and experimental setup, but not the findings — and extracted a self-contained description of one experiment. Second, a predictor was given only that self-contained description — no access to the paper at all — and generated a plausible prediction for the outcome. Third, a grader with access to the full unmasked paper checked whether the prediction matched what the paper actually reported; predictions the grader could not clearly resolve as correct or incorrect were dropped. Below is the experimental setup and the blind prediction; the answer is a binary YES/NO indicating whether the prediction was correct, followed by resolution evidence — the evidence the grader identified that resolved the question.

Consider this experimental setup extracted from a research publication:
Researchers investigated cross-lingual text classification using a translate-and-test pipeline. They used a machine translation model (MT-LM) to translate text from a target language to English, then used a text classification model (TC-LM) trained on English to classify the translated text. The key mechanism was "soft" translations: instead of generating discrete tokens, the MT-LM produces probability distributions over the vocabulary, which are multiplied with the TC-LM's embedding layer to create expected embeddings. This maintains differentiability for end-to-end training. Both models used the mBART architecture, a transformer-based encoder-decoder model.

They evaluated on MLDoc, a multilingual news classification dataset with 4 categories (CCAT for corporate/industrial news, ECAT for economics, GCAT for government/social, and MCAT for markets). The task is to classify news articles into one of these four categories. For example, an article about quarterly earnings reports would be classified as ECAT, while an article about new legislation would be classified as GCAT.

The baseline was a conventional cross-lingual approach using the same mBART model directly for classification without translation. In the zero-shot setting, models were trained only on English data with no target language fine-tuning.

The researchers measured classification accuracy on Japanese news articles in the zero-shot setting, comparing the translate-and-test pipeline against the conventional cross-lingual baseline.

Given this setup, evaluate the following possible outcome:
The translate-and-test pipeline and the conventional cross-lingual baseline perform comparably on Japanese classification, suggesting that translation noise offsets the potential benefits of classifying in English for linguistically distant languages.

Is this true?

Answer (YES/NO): NO